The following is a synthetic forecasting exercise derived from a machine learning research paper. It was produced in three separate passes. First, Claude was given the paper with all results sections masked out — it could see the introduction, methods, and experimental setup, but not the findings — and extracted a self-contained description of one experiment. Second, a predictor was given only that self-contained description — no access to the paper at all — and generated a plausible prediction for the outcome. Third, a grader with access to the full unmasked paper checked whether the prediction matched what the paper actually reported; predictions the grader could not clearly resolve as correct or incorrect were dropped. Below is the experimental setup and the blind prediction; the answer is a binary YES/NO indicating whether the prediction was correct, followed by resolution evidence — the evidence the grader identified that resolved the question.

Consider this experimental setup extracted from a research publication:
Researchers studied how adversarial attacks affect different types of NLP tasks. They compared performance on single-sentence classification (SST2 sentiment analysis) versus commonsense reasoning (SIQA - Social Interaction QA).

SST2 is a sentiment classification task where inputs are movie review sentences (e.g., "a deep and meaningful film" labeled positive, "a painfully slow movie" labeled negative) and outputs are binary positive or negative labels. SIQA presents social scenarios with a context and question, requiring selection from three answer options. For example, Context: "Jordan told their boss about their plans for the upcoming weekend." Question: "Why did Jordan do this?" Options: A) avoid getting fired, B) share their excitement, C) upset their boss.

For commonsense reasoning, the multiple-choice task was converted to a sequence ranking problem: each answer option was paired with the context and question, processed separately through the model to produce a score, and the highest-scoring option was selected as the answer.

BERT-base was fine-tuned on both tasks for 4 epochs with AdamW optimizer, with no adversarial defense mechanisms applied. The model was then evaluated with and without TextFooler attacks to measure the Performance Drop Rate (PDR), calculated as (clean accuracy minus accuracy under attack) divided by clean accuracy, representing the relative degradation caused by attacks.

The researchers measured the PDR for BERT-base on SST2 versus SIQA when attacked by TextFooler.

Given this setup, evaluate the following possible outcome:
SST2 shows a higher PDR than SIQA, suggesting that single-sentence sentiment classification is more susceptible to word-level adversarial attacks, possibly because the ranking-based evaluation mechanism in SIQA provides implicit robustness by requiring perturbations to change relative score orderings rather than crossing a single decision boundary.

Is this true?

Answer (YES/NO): YES